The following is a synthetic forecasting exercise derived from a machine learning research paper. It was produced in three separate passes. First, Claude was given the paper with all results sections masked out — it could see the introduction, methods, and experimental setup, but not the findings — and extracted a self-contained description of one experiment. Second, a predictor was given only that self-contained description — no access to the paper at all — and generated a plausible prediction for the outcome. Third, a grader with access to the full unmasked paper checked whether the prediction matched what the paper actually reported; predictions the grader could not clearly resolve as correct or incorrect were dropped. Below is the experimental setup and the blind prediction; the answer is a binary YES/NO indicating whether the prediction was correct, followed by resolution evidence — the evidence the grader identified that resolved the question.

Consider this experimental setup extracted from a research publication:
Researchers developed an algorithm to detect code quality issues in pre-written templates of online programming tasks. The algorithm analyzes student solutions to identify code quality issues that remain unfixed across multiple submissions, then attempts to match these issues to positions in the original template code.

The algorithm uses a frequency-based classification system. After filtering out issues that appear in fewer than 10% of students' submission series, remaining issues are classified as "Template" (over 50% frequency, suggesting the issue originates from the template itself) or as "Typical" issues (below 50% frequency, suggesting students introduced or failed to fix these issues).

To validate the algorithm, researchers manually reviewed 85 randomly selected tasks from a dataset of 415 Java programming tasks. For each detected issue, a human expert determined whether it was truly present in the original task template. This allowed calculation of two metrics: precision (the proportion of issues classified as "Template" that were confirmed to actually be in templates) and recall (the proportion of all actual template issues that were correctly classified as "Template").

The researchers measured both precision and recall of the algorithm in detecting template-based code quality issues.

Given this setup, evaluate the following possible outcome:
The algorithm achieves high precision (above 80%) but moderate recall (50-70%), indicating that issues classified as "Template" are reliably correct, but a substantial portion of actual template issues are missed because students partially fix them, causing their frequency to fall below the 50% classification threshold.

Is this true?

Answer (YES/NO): NO